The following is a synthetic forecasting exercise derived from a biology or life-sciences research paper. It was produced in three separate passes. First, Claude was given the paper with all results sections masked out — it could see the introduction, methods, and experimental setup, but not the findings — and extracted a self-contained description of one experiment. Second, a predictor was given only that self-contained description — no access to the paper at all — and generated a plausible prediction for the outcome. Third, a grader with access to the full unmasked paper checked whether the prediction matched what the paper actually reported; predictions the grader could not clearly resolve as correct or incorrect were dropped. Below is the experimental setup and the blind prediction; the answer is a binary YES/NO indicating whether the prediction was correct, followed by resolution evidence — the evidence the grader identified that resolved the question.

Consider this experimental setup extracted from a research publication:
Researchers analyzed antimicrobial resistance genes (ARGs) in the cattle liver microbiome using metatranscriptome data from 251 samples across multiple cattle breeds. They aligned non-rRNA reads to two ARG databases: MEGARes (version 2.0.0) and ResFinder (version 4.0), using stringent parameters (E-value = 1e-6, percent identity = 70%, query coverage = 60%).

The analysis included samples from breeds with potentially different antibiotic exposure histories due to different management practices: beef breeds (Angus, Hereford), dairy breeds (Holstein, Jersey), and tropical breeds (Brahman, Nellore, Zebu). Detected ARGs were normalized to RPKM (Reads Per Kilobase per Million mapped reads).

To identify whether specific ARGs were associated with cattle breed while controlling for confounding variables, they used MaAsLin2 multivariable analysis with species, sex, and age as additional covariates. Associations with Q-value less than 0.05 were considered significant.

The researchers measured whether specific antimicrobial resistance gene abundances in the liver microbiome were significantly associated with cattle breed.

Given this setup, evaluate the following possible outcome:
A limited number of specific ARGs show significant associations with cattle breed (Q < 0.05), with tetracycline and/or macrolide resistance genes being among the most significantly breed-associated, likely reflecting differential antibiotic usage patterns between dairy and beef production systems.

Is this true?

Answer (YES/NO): NO